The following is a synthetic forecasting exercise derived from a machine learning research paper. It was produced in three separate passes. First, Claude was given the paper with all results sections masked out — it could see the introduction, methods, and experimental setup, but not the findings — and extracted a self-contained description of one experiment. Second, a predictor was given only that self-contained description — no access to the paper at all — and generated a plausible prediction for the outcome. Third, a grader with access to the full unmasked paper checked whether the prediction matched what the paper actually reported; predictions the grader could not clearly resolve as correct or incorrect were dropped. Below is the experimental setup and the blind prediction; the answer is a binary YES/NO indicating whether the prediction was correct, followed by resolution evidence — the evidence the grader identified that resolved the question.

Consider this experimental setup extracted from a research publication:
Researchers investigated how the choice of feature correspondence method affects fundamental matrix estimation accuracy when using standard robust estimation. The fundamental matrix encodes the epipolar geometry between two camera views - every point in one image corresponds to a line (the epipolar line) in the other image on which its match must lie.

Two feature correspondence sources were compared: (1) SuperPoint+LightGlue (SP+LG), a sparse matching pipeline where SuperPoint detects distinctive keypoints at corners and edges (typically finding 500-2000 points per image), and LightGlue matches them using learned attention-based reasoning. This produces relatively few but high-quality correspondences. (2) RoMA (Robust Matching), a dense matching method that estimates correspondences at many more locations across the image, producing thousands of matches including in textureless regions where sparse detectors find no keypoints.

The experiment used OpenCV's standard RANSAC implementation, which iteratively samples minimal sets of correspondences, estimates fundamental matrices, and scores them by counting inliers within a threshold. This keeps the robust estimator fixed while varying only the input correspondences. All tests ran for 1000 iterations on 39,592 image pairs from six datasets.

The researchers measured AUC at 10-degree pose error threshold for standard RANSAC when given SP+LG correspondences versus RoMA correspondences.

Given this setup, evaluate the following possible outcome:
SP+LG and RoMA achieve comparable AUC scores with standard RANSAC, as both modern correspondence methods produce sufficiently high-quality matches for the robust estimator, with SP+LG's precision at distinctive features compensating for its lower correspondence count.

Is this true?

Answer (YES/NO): NO